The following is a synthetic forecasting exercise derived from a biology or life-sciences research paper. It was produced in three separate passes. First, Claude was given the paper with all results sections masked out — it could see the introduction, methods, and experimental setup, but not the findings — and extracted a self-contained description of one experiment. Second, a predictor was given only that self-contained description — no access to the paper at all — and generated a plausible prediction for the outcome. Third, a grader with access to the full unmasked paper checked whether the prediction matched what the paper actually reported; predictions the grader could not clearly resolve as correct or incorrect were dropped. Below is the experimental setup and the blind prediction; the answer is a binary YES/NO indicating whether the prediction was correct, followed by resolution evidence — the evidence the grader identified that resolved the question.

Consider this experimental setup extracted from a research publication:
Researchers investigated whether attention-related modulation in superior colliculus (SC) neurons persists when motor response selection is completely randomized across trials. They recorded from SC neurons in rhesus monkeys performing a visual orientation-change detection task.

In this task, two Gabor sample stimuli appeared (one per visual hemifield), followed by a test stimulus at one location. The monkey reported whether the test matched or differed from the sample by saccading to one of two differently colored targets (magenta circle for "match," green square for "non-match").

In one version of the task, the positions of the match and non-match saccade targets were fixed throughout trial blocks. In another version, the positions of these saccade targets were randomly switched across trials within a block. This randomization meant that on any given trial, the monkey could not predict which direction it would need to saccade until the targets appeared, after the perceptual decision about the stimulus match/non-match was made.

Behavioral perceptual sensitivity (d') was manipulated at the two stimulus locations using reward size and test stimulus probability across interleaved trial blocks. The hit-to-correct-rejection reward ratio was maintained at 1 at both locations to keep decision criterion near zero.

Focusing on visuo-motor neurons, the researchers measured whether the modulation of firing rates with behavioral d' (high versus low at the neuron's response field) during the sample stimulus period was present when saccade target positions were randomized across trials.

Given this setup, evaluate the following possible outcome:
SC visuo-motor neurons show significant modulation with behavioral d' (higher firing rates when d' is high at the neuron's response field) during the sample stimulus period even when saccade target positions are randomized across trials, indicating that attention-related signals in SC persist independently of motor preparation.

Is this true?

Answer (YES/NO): YES